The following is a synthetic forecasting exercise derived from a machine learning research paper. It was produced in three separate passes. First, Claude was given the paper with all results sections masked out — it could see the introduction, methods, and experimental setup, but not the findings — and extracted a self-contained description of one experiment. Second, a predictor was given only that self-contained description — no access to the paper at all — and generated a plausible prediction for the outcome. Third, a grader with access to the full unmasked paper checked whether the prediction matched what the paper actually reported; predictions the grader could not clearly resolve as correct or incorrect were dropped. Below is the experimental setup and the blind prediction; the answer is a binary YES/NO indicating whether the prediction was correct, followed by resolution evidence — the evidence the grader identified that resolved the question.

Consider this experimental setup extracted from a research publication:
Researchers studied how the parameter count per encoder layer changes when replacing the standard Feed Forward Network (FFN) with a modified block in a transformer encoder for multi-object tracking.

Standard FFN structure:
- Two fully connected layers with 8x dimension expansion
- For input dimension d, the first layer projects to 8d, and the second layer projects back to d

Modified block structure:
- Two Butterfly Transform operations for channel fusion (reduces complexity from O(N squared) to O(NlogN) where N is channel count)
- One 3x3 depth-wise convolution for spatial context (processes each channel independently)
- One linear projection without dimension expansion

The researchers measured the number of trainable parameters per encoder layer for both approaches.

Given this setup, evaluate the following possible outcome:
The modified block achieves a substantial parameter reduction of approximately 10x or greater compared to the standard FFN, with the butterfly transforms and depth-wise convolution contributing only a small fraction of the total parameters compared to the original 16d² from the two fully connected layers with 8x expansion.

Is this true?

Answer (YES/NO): NO